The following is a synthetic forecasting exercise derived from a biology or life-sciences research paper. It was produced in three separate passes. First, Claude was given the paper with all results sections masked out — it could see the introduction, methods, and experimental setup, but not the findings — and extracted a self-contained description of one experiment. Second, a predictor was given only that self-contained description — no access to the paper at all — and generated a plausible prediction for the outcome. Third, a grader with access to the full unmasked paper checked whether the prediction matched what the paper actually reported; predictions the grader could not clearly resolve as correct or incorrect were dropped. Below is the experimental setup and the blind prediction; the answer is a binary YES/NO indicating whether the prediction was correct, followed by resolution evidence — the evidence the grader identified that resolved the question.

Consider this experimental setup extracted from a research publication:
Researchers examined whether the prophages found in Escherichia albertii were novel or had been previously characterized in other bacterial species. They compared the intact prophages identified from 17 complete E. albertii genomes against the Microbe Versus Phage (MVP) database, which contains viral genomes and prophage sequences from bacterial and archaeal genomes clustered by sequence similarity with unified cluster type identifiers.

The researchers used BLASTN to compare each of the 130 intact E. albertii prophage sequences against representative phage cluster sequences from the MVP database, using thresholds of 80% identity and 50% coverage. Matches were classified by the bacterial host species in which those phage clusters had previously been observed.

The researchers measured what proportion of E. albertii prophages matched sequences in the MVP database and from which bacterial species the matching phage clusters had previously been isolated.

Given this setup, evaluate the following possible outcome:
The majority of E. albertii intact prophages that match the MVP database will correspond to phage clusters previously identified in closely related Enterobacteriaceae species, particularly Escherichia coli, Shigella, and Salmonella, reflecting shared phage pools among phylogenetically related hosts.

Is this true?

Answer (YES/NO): YES